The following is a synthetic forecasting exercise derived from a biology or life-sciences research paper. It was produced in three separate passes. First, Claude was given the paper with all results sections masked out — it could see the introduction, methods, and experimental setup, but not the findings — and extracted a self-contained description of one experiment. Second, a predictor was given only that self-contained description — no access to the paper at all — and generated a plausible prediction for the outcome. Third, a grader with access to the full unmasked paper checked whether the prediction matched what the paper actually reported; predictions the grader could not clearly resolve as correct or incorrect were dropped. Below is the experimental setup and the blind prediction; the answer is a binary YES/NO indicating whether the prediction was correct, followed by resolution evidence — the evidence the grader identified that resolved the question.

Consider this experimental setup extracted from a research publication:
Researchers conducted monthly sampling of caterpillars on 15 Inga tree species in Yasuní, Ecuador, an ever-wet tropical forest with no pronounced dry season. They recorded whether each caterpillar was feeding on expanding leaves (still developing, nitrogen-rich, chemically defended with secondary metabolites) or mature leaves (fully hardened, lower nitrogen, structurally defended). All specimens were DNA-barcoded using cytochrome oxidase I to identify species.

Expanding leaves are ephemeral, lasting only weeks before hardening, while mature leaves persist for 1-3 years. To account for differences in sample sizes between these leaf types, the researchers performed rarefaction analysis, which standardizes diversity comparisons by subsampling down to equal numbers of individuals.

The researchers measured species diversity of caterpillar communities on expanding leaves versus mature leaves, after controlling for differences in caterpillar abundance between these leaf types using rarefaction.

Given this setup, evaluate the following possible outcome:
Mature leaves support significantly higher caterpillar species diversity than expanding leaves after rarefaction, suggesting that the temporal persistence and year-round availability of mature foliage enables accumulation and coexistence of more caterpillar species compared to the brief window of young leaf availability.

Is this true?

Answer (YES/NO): YES